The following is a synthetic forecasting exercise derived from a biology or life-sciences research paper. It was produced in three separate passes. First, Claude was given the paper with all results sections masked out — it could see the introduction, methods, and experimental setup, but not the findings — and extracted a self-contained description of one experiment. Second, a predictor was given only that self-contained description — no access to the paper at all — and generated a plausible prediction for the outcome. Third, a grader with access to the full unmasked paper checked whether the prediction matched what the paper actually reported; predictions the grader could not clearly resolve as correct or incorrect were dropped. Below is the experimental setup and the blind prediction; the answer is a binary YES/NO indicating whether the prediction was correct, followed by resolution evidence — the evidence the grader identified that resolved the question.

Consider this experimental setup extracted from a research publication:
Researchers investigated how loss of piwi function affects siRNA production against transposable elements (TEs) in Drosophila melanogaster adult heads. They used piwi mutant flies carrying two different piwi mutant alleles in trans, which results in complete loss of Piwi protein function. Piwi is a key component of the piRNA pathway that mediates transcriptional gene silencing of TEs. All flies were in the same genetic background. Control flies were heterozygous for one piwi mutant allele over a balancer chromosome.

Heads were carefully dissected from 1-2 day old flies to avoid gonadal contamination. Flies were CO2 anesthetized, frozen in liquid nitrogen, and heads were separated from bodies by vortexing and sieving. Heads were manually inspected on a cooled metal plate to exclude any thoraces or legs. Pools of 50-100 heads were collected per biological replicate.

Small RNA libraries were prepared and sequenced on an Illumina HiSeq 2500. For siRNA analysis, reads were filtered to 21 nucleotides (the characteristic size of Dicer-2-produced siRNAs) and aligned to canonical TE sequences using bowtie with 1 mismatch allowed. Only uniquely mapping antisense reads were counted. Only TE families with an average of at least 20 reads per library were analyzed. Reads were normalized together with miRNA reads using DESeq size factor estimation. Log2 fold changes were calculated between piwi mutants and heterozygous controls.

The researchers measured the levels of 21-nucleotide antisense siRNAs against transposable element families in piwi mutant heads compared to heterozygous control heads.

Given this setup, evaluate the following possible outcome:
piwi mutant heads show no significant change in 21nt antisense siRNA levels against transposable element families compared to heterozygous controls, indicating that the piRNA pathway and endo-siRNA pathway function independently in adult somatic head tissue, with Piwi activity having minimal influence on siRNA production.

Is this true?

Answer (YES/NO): NO